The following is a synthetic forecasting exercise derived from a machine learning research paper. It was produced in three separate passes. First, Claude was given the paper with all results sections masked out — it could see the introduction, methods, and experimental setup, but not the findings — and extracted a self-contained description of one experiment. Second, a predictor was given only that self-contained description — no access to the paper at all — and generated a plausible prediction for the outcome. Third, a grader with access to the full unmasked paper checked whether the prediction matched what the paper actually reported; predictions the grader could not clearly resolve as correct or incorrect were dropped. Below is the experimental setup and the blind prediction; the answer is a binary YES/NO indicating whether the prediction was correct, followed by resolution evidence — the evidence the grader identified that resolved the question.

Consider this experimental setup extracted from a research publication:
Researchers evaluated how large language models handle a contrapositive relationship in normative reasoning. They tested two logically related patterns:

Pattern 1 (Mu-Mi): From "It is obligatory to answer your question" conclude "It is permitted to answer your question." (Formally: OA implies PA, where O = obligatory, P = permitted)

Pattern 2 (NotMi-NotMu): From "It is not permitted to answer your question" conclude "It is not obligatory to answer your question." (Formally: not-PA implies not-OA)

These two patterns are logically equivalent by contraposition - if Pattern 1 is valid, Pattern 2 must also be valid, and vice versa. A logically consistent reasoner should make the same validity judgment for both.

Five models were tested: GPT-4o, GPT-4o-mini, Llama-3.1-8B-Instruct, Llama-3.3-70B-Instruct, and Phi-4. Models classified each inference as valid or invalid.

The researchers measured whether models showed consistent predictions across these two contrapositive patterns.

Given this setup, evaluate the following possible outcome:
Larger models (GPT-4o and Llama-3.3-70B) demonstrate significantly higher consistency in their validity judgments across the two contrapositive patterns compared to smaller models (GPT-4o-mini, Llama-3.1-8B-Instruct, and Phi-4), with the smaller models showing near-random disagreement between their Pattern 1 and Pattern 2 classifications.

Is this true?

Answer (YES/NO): NO